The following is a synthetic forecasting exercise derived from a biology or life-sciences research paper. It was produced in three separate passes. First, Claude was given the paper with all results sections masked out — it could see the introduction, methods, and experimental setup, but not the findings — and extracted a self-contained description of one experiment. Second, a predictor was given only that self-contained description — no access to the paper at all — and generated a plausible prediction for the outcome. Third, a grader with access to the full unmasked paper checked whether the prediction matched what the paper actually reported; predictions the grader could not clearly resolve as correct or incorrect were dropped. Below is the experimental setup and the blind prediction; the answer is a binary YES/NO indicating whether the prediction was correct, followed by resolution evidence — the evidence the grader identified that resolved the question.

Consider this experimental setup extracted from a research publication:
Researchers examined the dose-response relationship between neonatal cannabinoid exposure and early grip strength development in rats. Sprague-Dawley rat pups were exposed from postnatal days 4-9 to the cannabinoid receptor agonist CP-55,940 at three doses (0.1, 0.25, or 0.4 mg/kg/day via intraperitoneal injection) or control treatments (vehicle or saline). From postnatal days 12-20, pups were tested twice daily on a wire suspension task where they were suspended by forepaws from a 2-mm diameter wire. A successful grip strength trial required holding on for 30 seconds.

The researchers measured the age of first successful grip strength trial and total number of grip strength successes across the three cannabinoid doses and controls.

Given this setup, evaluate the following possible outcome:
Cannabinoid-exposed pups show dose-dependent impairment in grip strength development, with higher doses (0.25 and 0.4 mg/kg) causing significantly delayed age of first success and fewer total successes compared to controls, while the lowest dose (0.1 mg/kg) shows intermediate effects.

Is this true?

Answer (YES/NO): NO